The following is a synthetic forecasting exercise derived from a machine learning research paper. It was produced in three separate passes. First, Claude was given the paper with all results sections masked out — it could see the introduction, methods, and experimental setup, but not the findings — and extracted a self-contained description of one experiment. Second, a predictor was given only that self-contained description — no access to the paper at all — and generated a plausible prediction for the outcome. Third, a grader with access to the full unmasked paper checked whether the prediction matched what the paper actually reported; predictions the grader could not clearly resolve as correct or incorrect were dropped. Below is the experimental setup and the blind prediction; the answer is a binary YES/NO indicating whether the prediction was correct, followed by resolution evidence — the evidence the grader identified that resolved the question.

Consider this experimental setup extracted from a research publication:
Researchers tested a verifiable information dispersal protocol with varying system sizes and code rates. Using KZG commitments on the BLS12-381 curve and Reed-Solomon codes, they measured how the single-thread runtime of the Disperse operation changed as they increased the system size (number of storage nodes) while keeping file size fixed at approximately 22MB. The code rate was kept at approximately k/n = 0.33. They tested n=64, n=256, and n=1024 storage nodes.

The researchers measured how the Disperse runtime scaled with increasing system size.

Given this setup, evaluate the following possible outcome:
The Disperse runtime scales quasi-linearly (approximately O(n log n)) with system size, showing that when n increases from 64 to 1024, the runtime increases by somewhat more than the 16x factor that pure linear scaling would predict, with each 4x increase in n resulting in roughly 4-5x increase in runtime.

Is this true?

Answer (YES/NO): NO